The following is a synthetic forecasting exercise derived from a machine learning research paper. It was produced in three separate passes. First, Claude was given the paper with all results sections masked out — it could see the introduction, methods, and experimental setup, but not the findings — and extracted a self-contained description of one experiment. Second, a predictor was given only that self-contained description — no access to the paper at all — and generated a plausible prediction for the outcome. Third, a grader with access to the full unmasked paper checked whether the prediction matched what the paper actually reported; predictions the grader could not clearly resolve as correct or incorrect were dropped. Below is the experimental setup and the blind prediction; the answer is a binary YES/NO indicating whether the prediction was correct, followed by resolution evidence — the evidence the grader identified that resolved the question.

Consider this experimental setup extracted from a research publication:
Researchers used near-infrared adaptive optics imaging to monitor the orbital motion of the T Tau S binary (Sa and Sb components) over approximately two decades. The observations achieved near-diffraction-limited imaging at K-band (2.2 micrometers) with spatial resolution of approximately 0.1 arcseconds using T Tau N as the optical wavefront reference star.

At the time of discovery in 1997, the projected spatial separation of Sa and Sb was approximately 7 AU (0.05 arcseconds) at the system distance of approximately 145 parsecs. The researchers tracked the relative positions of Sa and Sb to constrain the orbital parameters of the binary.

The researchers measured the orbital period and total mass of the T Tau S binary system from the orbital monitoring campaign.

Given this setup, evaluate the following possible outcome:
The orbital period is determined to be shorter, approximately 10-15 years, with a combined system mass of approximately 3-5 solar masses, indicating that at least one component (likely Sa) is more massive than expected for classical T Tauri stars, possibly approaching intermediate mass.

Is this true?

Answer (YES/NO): NO